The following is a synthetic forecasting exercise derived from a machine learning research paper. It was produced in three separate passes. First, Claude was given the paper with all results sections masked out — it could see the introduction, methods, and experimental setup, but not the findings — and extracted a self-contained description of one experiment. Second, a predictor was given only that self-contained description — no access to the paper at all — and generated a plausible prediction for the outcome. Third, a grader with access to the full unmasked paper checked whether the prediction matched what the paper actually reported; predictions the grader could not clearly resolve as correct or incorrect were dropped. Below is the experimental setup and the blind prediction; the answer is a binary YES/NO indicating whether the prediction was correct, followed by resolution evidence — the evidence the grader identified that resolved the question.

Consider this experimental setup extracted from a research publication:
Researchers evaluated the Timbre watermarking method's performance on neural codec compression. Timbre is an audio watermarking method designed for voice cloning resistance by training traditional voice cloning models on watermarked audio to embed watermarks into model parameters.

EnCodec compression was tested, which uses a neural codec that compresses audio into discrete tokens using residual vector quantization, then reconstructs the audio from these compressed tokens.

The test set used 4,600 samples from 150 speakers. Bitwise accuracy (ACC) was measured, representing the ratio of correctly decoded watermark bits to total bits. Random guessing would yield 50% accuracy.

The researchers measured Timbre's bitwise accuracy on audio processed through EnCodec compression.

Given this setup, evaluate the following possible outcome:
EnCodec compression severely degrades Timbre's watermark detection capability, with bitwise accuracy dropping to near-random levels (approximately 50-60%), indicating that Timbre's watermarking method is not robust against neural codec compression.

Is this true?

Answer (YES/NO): NO